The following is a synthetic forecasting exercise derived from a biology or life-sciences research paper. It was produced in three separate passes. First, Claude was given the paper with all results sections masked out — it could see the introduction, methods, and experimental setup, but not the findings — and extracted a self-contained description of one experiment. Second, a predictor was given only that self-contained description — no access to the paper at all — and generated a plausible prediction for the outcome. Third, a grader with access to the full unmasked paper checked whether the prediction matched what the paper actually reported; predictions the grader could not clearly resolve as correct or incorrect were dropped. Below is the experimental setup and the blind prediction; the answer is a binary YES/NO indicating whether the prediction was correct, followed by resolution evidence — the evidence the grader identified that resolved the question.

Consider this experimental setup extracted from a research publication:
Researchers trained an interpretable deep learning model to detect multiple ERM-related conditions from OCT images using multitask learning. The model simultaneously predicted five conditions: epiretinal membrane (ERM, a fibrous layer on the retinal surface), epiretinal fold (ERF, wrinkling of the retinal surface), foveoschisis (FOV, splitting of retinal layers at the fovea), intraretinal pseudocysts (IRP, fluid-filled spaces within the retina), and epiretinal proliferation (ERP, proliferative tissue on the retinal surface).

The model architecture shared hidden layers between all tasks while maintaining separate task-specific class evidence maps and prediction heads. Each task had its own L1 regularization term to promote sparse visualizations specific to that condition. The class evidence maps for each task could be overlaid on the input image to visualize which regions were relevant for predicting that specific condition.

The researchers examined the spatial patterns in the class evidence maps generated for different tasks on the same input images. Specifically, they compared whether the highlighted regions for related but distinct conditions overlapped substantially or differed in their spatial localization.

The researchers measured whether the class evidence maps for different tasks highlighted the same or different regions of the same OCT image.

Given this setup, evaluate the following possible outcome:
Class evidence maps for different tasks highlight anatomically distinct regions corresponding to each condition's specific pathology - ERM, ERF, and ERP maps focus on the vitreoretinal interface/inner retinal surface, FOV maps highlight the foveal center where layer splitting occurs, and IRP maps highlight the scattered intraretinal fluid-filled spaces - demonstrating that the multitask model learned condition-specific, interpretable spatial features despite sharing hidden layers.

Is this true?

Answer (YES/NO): YES